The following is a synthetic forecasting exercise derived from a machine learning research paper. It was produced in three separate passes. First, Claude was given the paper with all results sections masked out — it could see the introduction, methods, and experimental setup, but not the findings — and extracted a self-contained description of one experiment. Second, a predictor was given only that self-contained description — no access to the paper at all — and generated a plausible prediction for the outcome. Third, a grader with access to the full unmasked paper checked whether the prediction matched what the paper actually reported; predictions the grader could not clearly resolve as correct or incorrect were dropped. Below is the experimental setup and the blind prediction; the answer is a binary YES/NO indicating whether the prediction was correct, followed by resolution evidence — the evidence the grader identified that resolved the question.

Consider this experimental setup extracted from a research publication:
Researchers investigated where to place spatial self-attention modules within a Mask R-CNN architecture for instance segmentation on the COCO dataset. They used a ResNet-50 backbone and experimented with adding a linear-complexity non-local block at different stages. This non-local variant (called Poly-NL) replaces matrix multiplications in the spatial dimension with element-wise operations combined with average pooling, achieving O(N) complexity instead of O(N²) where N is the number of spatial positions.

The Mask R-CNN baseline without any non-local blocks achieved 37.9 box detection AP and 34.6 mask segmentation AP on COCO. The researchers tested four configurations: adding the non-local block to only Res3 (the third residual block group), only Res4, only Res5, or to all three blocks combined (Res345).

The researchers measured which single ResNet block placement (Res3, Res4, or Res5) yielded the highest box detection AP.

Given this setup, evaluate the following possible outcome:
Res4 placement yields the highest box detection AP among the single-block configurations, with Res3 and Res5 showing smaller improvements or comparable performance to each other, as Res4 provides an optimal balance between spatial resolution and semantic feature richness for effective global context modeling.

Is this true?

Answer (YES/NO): YES